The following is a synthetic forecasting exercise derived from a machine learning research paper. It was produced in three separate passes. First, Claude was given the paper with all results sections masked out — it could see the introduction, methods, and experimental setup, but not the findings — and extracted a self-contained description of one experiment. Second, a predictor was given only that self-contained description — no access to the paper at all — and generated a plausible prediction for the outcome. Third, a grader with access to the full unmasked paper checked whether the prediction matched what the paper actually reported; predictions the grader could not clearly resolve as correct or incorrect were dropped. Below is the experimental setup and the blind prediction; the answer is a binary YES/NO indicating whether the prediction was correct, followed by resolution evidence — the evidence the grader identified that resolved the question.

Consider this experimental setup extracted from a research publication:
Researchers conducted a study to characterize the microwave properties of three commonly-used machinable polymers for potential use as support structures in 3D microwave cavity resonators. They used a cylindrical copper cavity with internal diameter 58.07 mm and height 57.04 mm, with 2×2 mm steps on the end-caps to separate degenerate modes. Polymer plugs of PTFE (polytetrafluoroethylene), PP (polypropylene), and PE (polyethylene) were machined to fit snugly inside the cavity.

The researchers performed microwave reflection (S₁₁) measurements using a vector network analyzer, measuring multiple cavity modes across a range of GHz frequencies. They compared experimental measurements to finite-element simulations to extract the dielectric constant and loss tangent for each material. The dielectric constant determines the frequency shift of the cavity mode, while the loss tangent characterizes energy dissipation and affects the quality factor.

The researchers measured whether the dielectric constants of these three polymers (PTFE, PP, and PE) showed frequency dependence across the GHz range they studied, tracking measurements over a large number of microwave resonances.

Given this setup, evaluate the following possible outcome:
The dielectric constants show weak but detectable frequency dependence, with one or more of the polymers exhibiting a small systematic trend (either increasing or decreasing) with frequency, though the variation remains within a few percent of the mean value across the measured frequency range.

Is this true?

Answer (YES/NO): YES